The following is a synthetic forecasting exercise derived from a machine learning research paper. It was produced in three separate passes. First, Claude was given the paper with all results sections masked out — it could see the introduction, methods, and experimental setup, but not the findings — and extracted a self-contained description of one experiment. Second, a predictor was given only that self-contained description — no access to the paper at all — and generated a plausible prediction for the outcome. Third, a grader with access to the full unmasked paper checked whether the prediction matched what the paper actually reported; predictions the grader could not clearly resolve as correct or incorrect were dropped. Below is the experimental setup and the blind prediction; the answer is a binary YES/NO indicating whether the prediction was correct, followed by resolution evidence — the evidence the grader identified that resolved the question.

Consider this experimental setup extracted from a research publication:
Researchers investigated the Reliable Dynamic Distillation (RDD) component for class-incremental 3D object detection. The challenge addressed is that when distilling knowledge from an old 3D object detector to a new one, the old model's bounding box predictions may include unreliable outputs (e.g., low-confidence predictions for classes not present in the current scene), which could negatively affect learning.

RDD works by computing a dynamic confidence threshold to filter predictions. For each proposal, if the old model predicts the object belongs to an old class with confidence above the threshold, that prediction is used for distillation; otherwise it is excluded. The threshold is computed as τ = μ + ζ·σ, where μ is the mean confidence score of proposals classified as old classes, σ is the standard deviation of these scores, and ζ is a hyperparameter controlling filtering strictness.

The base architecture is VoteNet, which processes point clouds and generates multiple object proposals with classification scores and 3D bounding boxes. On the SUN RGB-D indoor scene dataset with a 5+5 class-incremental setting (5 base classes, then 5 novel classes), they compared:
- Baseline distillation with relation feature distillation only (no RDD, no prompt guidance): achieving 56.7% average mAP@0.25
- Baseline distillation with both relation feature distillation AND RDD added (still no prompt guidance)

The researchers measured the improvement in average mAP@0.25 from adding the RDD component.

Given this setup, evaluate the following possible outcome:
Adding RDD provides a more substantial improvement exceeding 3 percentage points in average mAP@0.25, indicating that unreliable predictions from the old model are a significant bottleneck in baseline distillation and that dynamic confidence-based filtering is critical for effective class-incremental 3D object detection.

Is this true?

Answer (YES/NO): NO